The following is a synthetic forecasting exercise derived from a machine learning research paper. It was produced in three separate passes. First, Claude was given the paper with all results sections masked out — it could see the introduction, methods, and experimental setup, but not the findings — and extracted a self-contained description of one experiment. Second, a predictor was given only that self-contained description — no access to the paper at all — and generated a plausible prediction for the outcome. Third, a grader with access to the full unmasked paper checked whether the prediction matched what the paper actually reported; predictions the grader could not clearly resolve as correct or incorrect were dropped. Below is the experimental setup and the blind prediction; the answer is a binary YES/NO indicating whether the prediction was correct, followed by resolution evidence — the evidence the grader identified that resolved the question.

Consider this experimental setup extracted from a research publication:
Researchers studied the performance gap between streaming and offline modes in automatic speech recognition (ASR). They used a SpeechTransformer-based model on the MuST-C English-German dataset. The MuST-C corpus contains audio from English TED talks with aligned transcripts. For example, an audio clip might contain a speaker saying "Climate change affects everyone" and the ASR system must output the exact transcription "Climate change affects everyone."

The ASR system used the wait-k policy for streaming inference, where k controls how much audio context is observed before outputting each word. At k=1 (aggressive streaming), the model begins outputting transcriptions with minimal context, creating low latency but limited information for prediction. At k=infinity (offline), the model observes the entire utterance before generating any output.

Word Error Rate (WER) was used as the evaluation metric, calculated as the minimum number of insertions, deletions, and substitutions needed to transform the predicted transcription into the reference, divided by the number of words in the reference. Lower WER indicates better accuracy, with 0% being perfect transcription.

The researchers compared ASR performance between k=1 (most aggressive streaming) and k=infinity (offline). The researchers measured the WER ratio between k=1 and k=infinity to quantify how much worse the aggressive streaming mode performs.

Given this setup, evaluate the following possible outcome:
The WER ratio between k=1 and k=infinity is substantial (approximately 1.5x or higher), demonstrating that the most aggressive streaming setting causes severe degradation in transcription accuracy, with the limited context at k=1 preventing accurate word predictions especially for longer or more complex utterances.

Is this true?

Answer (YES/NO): YES